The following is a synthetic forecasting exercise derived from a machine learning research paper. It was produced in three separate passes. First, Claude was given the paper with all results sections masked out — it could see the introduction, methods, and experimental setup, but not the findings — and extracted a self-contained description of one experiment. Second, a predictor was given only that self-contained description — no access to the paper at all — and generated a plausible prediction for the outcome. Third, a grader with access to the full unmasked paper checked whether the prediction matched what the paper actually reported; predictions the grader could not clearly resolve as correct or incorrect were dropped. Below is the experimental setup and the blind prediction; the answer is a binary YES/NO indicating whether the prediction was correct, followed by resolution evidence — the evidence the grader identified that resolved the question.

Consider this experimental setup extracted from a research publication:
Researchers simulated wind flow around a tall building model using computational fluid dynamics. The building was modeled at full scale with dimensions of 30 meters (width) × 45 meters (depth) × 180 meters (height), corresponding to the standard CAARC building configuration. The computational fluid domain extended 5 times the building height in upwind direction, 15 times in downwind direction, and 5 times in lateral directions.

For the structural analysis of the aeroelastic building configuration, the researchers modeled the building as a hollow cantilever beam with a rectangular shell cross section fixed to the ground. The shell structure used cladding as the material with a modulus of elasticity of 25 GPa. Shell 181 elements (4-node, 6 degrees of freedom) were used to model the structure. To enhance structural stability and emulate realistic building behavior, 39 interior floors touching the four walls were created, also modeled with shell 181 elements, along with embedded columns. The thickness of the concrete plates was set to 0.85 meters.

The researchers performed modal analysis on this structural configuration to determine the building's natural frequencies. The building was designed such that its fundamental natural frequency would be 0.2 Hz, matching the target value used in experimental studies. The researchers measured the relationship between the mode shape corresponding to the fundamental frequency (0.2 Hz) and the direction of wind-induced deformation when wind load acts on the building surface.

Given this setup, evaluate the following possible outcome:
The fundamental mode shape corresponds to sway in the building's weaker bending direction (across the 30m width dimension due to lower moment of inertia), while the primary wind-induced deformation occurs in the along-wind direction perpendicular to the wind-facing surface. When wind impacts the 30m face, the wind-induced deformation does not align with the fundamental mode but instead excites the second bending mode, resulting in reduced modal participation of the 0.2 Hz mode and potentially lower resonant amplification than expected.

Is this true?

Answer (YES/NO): NO